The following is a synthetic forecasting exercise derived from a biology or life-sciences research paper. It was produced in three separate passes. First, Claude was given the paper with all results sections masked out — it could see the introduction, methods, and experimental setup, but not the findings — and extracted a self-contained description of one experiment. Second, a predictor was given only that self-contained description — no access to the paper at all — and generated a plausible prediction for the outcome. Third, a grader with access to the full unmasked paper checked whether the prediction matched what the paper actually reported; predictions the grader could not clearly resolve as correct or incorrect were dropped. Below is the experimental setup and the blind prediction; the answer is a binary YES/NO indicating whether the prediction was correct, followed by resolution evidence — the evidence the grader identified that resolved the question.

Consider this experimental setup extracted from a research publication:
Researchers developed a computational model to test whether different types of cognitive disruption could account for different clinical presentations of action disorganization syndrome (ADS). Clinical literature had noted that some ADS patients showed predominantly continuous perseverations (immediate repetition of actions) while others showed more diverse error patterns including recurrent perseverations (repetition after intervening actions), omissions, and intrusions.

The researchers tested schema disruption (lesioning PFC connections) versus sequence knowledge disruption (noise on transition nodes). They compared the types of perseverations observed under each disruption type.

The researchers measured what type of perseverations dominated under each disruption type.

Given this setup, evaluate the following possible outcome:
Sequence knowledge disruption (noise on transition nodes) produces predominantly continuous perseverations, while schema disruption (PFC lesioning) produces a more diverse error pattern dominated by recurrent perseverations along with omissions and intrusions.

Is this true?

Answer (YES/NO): NO